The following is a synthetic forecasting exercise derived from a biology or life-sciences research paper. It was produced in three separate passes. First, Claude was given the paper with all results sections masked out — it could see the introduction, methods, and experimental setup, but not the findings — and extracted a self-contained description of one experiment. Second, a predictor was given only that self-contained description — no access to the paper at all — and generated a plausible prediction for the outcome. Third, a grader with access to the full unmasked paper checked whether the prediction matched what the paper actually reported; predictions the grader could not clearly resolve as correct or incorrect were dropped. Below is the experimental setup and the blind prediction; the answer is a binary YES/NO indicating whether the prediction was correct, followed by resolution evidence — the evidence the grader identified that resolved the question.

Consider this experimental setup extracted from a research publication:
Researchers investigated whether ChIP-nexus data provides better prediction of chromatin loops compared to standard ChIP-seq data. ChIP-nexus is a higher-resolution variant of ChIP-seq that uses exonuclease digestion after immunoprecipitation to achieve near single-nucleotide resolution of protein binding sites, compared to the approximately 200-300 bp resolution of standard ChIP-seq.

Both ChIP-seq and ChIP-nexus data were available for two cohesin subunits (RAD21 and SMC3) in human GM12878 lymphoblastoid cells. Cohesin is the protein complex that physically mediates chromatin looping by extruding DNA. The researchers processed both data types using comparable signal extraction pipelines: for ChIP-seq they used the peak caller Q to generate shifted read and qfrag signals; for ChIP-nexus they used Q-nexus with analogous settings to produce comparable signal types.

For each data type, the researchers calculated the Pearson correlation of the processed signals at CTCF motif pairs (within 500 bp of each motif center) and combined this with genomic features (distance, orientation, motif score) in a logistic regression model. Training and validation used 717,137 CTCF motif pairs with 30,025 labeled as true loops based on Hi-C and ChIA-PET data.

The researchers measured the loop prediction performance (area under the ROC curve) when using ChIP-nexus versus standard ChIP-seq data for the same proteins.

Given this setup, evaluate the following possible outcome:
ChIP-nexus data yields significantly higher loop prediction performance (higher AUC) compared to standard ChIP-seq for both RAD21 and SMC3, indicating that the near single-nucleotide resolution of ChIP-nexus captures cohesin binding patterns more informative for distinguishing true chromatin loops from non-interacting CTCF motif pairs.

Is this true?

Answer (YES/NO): YES